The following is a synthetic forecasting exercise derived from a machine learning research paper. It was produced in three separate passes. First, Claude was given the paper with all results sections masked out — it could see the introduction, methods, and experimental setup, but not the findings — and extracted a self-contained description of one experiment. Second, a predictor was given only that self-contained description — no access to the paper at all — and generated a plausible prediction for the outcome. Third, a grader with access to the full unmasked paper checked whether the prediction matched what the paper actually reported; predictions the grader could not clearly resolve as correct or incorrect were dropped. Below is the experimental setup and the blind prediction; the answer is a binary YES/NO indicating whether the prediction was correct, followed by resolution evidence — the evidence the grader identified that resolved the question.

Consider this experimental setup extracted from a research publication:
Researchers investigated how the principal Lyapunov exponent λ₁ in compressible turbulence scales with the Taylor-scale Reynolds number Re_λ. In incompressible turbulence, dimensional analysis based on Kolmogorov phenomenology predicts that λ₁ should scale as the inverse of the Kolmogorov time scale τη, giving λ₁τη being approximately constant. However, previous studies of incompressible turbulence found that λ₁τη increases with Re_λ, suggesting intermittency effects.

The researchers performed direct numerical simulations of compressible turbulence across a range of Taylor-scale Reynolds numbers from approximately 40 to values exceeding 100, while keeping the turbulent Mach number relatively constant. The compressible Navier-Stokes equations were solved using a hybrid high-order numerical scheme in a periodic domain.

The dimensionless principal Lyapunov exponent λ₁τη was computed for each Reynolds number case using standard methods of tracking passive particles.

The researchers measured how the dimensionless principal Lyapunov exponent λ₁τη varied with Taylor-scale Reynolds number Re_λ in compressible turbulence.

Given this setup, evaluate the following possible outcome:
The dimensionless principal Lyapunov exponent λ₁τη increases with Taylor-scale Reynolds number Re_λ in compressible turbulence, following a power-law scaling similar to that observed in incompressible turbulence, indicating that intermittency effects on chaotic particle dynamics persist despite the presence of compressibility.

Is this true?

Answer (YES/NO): NO